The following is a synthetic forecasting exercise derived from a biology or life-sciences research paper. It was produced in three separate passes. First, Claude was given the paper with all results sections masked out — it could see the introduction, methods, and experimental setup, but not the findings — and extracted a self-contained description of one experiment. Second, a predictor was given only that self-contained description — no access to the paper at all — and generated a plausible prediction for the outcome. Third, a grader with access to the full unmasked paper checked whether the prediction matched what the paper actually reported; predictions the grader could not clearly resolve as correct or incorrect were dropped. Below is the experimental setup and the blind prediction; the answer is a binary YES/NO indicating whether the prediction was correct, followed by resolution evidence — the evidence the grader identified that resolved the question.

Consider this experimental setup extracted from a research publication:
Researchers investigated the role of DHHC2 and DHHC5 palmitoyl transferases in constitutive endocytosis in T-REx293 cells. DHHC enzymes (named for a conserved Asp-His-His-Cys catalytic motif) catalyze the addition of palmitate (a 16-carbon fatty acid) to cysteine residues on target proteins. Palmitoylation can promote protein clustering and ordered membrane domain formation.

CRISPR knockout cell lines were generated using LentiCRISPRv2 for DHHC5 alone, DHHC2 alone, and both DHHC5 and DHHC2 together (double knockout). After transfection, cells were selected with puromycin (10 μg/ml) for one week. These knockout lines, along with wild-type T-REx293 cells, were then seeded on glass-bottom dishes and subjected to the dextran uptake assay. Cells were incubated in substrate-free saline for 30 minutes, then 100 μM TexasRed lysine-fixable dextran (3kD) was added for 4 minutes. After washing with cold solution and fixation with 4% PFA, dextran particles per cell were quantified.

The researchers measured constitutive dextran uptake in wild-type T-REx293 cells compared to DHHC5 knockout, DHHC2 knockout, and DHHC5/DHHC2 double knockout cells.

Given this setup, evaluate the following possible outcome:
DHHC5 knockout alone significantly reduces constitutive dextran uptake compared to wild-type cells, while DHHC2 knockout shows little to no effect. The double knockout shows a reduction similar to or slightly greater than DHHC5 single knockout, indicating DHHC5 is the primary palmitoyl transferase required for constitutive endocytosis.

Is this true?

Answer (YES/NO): NO